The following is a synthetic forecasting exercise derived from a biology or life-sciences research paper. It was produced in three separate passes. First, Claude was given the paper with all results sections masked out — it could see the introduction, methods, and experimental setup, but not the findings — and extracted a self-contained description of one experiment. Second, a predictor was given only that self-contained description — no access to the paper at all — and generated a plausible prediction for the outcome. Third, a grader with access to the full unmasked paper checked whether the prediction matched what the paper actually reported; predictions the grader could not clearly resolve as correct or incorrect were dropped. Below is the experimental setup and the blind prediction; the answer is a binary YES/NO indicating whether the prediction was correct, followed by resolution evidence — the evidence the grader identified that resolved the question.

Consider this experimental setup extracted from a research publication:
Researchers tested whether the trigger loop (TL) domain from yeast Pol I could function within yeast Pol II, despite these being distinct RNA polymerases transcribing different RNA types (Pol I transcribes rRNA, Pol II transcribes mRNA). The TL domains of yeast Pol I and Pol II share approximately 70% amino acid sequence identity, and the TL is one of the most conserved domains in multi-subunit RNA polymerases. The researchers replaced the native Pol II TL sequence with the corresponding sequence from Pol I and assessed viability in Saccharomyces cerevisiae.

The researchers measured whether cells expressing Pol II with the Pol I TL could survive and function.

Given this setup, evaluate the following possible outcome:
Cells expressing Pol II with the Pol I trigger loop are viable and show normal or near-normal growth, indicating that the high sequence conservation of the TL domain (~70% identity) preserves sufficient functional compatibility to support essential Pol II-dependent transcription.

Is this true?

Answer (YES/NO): NO